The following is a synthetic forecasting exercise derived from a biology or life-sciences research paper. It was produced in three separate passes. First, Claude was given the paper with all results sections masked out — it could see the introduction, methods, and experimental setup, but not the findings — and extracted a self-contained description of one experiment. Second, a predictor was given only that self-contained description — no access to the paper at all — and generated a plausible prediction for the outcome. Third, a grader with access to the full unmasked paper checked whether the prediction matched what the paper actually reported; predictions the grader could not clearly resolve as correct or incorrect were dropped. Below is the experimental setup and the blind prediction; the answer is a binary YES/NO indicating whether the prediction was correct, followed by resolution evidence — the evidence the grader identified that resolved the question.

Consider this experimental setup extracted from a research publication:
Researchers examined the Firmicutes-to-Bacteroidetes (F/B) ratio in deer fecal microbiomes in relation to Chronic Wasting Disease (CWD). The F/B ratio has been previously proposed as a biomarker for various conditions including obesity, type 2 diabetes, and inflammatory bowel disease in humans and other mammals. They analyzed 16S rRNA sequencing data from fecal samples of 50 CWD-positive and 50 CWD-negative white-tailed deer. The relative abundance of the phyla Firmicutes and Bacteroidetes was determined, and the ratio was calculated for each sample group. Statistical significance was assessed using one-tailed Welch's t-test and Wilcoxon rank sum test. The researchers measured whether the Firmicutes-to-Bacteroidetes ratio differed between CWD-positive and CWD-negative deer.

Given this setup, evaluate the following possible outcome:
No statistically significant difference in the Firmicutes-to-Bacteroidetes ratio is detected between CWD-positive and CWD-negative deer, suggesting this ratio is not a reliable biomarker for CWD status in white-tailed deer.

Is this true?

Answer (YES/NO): NO